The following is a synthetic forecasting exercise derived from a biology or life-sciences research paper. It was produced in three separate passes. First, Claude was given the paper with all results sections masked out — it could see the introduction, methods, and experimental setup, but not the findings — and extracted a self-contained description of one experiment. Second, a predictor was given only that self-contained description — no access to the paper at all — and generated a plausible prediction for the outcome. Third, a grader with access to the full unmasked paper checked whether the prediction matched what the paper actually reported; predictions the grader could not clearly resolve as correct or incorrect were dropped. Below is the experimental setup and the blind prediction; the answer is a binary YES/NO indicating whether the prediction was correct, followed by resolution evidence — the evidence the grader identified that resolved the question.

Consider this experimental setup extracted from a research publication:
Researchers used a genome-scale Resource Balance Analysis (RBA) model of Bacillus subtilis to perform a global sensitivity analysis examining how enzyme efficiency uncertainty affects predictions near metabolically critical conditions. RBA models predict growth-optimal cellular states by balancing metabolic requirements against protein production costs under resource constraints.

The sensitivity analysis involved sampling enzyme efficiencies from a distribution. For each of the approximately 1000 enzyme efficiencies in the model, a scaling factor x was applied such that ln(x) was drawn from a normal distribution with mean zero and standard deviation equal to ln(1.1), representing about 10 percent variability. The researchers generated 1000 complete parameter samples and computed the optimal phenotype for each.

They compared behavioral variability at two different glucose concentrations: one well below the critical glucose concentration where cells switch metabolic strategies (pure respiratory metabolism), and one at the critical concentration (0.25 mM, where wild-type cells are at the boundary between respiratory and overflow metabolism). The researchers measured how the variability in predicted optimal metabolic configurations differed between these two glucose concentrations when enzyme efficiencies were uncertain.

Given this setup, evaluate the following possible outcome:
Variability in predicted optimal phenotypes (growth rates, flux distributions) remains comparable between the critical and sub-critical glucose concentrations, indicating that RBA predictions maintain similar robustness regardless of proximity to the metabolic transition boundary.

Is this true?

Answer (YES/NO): NO